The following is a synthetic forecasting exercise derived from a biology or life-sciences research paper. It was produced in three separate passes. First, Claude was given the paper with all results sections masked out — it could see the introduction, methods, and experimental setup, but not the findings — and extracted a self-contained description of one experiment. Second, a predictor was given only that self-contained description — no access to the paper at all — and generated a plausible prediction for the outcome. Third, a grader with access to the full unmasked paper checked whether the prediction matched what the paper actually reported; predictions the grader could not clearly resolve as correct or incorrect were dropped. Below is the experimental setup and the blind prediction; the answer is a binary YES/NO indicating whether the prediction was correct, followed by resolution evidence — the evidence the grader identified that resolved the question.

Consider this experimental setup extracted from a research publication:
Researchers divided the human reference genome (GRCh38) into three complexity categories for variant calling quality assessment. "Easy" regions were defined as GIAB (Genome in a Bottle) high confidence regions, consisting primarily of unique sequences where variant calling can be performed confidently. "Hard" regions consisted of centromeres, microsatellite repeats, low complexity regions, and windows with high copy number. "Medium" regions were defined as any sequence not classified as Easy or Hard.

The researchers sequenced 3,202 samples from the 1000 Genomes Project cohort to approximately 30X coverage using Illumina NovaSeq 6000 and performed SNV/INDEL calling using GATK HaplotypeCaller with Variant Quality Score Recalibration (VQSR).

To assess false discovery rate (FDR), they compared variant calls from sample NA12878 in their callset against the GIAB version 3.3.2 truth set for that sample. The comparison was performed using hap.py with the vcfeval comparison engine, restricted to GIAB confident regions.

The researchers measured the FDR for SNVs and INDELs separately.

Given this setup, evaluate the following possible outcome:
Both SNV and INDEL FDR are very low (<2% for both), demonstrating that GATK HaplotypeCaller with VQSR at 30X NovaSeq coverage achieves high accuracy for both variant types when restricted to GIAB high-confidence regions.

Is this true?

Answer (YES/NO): YES